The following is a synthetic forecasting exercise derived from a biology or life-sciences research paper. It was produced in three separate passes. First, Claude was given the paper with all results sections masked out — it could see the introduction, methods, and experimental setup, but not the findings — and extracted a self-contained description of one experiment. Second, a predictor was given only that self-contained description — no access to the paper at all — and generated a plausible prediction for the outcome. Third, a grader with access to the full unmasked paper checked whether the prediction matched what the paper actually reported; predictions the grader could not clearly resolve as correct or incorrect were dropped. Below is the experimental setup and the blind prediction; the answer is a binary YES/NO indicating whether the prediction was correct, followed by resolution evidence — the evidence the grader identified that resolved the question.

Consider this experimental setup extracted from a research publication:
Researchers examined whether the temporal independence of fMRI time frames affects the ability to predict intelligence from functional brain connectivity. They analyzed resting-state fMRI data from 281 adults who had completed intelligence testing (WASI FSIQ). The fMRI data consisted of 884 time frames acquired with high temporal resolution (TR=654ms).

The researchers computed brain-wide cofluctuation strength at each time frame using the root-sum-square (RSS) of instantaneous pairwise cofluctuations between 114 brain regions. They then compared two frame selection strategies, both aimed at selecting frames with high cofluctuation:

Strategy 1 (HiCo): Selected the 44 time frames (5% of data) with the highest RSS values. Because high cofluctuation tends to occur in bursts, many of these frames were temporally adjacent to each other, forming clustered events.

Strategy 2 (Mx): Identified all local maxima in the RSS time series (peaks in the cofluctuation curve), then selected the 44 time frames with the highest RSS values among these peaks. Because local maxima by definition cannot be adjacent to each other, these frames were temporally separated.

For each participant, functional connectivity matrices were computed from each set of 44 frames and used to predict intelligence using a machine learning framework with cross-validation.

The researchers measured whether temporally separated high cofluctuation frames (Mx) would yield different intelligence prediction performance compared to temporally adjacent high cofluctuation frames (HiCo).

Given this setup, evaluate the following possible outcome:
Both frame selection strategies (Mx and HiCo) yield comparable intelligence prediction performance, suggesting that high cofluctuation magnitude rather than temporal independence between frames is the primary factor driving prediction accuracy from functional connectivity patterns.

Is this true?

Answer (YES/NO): NO